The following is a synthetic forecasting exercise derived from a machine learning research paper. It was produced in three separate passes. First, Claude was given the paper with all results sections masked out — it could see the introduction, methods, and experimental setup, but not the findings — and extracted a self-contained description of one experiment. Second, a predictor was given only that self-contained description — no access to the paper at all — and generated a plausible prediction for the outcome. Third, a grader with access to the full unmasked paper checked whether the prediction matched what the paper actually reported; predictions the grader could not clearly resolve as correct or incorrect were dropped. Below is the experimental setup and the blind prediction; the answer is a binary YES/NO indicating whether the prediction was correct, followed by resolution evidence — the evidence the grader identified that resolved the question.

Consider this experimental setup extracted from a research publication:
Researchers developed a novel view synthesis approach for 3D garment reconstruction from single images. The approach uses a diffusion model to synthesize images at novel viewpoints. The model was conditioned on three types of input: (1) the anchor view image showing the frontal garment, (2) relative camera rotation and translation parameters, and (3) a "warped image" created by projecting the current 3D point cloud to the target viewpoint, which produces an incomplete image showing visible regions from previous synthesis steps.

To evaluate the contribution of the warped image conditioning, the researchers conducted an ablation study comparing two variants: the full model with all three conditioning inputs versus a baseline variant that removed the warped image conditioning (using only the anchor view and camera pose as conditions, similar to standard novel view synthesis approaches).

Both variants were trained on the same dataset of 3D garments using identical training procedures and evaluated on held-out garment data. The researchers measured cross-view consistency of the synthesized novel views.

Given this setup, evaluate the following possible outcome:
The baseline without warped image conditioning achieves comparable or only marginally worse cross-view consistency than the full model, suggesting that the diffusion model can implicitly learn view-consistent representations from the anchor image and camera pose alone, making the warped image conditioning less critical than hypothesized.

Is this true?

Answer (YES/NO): NO